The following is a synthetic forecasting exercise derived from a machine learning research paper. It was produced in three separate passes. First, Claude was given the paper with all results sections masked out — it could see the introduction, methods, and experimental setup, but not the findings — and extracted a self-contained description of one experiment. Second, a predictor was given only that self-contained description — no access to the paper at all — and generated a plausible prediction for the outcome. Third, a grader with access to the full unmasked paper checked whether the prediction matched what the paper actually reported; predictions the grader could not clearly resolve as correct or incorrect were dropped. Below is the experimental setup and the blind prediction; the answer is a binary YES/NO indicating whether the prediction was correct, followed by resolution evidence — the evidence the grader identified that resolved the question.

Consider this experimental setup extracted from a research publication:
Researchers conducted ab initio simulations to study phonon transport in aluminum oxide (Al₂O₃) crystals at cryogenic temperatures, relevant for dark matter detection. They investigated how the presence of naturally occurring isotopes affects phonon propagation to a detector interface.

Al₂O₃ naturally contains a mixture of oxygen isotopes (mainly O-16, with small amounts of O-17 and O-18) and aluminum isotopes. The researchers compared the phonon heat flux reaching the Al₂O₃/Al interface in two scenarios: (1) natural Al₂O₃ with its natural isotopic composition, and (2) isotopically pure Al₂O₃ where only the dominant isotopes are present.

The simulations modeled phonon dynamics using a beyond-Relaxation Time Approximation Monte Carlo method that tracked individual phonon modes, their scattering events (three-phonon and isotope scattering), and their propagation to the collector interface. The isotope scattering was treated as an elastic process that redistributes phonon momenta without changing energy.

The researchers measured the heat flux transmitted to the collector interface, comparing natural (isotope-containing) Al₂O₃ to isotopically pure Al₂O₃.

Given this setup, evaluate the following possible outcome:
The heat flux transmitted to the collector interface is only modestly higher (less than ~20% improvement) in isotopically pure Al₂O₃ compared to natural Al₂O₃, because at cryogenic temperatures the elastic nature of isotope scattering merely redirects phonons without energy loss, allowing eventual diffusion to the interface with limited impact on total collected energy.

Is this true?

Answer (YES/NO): NO